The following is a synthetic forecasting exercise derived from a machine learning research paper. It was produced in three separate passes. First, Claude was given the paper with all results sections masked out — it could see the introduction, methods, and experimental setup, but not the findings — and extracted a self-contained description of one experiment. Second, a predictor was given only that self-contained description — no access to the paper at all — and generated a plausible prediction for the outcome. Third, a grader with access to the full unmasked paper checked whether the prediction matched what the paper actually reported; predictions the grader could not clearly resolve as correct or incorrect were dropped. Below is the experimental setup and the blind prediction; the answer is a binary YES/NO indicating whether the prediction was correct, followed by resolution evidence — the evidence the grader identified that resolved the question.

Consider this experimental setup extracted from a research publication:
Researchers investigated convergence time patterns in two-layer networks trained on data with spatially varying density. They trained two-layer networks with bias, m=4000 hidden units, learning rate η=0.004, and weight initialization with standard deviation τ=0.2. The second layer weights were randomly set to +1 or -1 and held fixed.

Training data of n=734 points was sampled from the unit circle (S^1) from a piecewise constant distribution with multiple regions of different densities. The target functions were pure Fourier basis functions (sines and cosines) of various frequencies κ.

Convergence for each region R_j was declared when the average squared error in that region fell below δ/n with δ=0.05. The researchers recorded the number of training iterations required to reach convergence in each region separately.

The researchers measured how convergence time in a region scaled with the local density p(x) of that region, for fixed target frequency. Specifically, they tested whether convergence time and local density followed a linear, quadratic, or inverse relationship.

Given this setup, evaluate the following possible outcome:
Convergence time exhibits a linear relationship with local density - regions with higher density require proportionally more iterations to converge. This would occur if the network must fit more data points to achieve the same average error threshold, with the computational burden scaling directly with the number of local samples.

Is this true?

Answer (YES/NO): NO